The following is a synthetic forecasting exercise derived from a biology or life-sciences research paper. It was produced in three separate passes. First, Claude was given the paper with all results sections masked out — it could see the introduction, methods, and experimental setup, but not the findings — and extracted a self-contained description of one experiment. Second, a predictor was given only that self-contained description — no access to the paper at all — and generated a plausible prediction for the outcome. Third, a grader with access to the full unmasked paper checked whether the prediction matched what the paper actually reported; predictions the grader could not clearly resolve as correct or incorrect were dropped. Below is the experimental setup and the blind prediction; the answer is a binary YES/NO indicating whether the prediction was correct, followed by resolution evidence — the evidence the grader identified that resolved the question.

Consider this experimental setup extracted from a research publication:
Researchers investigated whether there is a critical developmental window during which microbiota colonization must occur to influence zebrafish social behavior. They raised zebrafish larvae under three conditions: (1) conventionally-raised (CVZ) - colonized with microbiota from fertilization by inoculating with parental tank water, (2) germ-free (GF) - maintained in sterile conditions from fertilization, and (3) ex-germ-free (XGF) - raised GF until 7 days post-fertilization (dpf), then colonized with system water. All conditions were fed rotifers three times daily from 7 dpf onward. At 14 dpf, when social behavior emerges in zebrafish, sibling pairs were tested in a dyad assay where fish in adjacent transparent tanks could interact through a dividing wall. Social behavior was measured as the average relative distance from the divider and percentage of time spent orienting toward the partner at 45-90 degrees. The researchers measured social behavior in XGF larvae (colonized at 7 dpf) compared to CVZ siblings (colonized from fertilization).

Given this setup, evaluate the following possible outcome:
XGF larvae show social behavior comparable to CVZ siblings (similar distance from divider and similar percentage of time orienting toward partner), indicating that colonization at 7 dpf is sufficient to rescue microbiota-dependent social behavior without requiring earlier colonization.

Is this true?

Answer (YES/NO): NO